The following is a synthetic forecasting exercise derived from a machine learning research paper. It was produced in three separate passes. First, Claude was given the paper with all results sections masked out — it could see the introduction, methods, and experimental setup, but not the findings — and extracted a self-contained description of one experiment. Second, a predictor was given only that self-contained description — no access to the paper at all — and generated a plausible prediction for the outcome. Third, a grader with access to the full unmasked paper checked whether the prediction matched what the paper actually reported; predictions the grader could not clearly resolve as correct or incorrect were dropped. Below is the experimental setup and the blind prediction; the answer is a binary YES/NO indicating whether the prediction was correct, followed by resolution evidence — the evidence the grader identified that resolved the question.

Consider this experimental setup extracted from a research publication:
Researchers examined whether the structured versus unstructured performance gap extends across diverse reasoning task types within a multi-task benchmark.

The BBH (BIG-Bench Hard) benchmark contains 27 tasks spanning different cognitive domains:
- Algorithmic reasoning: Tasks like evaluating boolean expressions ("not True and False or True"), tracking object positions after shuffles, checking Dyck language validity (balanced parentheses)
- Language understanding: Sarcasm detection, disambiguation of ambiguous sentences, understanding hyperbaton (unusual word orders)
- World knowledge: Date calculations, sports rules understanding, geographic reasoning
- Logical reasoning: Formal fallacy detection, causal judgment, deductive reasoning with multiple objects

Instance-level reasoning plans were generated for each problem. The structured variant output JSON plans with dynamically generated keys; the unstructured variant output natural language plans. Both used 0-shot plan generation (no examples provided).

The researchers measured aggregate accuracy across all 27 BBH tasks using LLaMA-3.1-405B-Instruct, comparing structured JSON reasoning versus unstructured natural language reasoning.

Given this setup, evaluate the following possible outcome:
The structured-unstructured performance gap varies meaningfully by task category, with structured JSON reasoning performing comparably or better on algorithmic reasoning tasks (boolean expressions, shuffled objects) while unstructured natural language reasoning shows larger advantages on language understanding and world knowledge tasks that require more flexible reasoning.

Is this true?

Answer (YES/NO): NO